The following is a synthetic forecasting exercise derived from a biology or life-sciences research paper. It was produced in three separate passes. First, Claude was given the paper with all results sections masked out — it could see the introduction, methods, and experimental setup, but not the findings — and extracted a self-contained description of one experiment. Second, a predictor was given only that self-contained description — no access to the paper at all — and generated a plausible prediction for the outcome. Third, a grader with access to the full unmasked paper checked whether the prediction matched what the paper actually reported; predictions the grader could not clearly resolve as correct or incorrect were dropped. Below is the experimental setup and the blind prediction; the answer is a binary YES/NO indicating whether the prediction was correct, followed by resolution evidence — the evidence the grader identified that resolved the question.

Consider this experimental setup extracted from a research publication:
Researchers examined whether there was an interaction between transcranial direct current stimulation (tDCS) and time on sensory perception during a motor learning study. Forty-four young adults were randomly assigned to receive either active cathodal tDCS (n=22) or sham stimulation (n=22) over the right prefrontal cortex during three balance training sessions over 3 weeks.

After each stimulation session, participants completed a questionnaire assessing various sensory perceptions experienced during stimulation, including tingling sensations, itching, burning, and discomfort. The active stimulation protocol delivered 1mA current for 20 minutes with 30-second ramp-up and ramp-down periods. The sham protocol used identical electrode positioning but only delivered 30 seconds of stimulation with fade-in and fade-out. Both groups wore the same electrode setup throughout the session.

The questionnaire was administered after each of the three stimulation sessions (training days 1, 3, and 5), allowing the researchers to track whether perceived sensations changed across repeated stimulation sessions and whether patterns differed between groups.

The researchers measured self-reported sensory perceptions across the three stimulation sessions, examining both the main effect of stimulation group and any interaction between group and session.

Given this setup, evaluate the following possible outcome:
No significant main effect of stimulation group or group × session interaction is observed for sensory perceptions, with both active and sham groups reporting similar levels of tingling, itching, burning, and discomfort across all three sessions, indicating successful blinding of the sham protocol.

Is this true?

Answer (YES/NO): YES